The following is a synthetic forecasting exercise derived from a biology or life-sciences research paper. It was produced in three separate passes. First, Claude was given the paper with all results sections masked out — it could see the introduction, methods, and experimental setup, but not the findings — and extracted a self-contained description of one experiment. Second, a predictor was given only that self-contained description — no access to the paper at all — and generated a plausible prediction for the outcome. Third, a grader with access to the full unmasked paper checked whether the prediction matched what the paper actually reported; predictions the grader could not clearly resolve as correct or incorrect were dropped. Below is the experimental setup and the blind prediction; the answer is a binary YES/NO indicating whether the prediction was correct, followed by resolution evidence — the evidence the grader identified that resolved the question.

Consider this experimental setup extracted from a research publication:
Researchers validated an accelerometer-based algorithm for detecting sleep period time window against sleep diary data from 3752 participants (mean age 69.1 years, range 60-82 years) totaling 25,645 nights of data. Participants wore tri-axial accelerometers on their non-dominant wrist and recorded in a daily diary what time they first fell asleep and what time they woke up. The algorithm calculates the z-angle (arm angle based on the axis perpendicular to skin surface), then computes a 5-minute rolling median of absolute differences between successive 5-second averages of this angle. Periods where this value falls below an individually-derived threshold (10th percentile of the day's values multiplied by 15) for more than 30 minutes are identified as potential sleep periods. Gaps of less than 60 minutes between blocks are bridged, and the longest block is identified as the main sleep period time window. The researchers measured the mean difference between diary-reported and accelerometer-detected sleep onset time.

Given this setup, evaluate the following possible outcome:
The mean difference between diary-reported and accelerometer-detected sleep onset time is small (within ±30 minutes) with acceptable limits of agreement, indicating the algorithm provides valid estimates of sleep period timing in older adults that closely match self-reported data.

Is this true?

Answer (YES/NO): YES